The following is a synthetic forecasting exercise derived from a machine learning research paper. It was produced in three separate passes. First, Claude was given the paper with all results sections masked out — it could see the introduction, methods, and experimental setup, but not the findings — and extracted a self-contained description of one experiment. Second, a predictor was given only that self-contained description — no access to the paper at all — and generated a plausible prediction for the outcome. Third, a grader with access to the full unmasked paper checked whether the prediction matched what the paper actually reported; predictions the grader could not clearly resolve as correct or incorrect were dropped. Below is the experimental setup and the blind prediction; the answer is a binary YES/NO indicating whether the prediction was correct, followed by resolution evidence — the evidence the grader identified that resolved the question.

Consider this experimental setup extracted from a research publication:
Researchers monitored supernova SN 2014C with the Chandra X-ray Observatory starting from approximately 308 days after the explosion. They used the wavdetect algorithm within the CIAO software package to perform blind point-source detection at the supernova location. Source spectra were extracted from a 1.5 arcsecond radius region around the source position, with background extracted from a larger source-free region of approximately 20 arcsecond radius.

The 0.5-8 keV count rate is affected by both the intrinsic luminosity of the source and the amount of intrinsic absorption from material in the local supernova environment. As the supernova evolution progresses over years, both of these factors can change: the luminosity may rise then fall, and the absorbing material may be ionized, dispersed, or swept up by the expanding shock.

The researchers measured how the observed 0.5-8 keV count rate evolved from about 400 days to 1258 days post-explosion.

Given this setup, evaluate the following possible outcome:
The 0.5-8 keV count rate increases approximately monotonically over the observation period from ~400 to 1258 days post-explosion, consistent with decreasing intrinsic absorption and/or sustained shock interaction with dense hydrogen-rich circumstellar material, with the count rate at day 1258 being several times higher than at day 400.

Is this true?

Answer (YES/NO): YES